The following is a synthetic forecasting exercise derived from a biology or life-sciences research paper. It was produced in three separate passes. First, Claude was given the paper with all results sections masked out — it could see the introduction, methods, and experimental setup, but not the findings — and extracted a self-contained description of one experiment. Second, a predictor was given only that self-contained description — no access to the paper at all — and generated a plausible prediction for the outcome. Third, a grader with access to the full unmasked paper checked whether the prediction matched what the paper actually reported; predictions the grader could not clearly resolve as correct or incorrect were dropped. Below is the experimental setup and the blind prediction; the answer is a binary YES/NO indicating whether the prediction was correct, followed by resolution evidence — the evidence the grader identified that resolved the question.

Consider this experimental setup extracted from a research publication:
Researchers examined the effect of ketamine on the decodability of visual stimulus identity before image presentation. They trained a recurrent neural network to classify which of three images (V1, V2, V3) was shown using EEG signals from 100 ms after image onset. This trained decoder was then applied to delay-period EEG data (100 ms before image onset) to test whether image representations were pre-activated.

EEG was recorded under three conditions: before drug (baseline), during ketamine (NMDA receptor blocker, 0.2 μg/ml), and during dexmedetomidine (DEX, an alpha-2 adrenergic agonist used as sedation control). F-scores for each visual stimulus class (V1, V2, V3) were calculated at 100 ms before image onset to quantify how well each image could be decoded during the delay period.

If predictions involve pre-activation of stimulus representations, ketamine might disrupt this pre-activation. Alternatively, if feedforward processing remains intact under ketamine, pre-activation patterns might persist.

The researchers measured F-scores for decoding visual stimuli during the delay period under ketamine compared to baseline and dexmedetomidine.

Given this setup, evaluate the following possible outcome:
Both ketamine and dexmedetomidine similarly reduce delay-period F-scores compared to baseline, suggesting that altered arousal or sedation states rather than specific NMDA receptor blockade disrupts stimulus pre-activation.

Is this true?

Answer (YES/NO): NO